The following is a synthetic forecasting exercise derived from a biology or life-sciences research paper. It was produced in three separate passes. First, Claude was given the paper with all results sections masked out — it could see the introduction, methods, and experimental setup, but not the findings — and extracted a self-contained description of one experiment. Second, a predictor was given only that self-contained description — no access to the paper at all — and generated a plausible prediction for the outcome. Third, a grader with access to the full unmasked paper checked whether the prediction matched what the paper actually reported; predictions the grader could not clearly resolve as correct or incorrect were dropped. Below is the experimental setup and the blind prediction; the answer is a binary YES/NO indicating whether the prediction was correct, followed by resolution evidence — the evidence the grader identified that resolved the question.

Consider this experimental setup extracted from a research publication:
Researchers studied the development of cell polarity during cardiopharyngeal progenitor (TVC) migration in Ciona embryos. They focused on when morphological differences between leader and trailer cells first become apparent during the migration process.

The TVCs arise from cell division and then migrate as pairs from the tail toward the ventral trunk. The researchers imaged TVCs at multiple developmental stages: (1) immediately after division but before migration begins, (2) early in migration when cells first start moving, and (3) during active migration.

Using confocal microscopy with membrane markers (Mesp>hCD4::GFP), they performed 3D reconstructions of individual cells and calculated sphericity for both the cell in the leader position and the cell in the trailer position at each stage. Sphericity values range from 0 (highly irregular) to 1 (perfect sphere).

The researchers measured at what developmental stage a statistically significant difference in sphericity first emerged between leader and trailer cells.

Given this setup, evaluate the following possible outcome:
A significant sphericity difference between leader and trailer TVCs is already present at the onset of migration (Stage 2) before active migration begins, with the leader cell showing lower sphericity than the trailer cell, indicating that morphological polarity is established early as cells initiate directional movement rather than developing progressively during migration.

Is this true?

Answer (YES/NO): YES